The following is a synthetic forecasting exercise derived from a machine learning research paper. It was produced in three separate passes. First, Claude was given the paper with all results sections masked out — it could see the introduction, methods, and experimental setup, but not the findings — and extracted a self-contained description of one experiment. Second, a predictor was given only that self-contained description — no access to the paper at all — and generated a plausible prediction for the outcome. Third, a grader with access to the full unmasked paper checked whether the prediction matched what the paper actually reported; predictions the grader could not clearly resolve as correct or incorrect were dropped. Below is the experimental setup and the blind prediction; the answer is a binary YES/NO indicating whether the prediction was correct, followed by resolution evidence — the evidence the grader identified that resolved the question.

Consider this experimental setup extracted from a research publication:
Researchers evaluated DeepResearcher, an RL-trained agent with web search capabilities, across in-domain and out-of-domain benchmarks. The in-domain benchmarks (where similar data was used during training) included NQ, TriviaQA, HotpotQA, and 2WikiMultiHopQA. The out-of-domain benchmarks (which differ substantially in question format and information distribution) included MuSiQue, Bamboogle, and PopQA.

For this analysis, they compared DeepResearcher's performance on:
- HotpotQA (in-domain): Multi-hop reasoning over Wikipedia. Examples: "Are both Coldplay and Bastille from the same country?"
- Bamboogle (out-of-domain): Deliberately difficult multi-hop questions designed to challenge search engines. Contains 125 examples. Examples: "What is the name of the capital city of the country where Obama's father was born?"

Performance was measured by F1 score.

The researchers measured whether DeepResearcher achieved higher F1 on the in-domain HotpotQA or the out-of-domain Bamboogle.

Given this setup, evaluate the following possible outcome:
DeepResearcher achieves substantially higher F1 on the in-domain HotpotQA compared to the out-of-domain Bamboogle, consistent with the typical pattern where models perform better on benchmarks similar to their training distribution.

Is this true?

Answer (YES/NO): NO